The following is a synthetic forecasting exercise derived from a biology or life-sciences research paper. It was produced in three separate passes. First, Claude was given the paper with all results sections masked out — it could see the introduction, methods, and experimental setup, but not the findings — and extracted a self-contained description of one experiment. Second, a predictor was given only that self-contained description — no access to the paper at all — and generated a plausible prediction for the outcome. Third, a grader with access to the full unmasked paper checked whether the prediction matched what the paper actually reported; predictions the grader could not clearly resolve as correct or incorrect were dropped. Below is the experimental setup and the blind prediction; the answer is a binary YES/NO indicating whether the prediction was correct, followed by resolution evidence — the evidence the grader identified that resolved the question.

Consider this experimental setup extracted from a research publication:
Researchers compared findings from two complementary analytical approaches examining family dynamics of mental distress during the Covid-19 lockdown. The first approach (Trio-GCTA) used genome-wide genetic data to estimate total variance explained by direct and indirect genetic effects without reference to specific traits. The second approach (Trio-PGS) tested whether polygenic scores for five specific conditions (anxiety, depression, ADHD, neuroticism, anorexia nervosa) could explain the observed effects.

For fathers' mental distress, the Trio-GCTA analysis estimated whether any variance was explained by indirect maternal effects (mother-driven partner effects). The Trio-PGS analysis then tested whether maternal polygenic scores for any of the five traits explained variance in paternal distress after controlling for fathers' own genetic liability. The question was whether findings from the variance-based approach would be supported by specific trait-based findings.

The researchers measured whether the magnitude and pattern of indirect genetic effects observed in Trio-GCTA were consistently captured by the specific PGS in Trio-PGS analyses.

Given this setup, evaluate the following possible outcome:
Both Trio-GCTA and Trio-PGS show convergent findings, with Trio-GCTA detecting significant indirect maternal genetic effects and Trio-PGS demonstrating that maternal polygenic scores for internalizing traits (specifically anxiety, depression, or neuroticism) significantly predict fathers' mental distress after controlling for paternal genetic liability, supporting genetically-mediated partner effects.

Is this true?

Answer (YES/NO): NO